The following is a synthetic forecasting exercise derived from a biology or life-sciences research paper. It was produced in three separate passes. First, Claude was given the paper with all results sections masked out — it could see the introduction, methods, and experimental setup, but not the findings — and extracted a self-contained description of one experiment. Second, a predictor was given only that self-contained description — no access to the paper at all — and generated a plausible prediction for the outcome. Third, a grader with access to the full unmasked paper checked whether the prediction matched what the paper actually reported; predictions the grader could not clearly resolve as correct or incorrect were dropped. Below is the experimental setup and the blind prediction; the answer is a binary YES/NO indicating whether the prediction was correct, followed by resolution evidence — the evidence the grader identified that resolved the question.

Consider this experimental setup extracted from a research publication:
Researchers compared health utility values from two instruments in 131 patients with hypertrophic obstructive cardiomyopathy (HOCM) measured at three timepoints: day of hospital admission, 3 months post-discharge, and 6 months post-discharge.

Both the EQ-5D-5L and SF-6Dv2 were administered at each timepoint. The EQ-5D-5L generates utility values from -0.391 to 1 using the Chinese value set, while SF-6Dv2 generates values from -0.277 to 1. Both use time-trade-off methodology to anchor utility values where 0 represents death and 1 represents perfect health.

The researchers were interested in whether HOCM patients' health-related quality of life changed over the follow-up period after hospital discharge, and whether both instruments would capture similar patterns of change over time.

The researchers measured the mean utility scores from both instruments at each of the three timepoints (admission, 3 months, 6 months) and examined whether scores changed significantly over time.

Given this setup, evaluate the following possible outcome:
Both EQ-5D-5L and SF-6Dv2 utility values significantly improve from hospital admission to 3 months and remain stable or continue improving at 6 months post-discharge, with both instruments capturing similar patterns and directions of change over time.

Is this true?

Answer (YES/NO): NO